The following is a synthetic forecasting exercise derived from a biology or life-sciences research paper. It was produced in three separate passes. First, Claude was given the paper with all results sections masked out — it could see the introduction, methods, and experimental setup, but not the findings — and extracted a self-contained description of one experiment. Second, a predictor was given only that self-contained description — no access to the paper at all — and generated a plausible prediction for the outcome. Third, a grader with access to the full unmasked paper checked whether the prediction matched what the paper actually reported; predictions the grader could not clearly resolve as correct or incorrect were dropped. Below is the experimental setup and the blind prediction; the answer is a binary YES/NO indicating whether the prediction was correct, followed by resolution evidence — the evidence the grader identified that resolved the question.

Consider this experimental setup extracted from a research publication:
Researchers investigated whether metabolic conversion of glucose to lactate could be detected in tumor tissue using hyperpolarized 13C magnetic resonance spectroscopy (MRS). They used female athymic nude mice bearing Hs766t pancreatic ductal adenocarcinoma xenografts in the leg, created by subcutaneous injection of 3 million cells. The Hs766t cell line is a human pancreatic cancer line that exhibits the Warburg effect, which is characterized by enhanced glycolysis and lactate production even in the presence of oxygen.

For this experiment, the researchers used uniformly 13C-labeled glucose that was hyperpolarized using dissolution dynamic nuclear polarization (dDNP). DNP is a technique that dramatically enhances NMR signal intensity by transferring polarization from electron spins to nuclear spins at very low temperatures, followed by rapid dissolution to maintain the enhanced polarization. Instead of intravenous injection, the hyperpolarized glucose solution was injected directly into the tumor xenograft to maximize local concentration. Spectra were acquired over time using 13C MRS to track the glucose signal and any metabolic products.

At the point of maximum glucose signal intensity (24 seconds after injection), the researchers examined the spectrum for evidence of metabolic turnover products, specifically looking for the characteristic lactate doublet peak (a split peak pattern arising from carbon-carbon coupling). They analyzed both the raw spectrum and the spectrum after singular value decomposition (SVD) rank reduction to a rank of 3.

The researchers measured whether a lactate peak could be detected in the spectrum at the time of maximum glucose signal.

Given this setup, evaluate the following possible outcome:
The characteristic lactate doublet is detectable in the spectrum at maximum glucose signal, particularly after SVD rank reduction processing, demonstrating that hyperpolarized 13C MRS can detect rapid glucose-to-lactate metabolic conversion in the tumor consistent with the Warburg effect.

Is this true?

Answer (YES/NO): YES